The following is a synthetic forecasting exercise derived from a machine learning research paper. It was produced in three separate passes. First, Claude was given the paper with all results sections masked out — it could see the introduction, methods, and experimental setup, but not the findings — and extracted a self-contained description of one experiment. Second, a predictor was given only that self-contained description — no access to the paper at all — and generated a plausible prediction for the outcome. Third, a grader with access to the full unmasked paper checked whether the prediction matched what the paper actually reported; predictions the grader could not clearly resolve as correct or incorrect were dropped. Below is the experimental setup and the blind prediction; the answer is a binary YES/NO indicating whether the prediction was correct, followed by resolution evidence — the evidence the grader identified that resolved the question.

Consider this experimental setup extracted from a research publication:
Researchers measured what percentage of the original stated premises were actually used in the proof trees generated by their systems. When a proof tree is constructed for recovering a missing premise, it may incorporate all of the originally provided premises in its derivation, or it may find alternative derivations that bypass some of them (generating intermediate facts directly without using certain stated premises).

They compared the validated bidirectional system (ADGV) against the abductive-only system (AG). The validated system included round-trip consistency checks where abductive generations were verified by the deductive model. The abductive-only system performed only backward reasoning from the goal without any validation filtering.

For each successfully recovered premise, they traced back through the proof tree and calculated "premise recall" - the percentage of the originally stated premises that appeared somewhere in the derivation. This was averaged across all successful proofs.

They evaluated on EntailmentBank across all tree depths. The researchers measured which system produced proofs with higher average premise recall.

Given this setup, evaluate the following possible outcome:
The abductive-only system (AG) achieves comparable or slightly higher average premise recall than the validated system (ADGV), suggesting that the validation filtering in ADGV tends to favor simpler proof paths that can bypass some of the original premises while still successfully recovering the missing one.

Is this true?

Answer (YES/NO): NO